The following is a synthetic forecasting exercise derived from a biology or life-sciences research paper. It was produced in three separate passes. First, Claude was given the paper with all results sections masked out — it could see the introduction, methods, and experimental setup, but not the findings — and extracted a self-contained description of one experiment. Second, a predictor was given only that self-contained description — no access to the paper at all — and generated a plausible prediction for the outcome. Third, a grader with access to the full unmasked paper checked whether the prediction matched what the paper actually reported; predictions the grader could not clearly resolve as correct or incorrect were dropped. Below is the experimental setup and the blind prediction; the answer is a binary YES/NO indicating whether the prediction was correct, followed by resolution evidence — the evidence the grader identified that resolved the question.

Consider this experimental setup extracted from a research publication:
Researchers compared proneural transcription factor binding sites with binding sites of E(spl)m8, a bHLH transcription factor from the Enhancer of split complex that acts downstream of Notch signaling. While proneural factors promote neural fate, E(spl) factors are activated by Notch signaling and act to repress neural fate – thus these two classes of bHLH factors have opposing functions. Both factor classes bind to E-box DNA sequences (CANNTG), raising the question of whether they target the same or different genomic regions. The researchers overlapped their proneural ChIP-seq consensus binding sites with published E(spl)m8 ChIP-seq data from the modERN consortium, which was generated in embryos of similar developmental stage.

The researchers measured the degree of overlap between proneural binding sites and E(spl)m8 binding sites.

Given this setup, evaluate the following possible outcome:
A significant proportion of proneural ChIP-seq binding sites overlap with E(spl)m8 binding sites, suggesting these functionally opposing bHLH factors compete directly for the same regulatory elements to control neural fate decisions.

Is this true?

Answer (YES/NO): NO